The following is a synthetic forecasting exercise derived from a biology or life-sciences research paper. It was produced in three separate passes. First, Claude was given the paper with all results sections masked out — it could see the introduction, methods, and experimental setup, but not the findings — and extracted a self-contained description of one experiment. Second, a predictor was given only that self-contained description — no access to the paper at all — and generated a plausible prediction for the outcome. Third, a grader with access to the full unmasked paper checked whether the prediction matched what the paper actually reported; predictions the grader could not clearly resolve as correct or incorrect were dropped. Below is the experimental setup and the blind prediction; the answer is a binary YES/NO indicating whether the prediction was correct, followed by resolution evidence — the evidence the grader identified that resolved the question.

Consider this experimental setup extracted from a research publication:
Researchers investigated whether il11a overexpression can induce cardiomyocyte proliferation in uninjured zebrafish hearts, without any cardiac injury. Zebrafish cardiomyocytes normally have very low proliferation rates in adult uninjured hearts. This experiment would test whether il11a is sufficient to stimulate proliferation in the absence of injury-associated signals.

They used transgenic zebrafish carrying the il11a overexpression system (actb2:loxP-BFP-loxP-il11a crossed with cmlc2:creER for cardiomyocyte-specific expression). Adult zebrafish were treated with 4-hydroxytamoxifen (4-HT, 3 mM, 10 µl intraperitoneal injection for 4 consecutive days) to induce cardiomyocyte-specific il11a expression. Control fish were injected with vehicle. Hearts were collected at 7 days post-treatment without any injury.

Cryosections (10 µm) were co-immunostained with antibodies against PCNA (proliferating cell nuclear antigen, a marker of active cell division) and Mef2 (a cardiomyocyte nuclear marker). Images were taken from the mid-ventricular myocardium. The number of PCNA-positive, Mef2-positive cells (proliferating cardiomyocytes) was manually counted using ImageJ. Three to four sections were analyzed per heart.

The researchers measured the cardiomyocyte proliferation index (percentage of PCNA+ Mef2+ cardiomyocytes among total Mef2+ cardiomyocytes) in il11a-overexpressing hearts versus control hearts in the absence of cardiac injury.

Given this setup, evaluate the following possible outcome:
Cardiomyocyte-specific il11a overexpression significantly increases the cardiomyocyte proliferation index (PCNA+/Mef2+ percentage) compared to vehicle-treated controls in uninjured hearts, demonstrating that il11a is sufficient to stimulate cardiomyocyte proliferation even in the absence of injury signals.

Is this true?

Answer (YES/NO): YES